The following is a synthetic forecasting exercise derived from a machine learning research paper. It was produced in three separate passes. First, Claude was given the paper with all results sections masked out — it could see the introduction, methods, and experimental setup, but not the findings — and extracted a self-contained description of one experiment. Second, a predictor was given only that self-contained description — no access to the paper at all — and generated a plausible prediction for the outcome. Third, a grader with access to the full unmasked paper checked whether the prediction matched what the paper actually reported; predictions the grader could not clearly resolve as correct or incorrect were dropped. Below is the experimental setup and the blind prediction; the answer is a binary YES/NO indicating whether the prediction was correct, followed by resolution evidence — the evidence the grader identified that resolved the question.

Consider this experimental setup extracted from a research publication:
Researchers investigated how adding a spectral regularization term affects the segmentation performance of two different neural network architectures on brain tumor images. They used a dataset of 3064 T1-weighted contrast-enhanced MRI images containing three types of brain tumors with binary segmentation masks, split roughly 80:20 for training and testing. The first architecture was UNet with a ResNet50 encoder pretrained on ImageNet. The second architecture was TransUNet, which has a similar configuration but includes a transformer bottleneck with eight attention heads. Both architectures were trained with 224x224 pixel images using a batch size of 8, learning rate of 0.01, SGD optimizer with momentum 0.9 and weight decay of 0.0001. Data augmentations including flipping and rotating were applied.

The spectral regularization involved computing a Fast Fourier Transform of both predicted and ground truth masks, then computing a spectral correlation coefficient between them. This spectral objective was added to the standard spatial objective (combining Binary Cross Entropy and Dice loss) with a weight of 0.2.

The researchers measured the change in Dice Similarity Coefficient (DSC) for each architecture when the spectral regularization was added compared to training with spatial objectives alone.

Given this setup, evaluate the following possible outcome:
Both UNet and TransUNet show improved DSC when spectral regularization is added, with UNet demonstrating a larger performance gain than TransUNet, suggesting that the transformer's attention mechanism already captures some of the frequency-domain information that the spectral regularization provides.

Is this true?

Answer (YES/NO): NO